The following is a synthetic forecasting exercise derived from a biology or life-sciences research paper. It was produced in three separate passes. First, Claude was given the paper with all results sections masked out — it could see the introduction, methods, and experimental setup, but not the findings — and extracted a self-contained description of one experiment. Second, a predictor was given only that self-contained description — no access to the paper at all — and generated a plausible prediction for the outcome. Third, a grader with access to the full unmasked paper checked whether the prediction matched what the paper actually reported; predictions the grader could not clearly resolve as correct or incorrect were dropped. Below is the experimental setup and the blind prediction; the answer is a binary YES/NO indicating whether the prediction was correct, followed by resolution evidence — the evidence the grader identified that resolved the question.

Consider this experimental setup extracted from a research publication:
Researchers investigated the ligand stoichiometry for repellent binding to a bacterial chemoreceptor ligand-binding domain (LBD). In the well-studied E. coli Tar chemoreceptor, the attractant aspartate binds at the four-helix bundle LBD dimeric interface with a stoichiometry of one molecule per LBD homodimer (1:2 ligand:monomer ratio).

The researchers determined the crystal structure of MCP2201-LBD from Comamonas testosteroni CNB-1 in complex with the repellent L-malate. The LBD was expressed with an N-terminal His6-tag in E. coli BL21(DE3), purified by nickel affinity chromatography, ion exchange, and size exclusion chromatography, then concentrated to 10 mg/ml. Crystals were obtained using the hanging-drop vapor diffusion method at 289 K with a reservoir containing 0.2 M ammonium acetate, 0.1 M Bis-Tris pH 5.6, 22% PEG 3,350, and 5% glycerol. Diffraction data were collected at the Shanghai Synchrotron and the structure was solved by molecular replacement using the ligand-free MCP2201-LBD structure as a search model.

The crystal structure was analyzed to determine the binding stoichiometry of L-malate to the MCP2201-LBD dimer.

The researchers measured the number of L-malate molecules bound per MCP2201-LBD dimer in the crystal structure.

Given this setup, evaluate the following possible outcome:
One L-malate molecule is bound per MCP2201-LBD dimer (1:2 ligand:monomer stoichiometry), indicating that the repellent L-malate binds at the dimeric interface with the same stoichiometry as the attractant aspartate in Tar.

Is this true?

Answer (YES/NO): NO